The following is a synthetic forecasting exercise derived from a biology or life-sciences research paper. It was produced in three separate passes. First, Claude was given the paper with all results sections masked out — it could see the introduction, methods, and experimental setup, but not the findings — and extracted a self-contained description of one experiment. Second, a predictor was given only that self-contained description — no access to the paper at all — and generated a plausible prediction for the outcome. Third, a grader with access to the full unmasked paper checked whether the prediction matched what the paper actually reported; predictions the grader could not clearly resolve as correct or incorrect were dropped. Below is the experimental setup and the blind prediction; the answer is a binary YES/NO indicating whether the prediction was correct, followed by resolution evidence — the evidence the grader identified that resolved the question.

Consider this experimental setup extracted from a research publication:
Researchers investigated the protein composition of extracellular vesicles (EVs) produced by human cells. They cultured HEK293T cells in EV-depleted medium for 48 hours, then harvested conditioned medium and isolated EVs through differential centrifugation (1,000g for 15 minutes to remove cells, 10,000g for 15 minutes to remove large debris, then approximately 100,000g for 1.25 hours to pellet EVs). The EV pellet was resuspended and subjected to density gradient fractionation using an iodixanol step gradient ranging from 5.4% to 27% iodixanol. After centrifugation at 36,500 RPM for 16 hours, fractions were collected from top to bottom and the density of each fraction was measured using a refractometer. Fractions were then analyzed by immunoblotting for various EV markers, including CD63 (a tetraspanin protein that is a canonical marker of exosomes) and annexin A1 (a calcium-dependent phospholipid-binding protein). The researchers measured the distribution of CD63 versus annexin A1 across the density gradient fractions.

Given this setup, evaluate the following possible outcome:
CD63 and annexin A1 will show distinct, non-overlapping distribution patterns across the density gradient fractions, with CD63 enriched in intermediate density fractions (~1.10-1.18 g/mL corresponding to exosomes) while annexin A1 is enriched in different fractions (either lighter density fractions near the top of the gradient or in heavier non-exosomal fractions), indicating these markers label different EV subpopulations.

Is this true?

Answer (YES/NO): YES